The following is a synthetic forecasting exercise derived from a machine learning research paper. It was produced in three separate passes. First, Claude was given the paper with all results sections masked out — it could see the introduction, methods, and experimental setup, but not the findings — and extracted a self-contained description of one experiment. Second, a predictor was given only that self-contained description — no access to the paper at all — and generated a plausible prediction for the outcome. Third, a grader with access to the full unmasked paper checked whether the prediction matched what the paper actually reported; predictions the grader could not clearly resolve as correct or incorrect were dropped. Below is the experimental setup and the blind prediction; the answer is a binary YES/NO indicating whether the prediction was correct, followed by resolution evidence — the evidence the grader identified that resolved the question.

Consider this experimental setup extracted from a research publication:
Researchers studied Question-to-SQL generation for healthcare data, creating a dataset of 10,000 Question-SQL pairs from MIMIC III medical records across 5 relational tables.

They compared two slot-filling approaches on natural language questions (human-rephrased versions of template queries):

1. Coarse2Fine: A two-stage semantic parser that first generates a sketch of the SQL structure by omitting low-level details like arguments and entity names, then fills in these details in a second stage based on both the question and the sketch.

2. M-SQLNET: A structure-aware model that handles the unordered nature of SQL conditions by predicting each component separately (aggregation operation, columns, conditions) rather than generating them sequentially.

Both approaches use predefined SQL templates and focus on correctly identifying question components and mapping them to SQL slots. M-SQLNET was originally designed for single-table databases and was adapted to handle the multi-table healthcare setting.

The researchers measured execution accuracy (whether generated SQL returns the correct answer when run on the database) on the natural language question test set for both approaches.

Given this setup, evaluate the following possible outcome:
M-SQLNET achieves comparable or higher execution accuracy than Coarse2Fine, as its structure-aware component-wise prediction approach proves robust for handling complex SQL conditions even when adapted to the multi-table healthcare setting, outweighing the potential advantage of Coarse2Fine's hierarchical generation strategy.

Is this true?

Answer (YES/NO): NO